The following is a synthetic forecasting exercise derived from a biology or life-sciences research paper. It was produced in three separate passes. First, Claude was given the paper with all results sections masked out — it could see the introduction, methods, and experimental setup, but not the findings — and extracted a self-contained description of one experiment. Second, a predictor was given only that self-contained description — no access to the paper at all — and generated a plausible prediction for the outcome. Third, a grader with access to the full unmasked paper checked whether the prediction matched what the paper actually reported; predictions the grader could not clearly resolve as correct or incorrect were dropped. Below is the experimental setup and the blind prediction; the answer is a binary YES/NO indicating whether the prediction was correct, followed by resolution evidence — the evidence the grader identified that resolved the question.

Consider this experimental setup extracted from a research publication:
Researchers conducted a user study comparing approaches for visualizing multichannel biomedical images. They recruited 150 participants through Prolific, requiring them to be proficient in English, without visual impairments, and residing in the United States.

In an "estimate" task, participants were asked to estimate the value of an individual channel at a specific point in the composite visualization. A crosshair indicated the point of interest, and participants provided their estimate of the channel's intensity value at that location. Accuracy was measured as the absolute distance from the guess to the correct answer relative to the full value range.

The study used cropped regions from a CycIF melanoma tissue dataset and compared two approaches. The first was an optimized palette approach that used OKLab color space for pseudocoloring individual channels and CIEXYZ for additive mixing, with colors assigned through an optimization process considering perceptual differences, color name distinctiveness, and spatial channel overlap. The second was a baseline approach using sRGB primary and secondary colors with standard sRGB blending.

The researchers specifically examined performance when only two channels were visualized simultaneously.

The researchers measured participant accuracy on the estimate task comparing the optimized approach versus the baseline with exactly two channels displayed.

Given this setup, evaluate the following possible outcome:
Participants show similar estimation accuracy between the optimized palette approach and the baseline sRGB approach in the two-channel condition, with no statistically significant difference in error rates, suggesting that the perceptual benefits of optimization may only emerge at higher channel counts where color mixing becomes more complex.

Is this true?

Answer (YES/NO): YES